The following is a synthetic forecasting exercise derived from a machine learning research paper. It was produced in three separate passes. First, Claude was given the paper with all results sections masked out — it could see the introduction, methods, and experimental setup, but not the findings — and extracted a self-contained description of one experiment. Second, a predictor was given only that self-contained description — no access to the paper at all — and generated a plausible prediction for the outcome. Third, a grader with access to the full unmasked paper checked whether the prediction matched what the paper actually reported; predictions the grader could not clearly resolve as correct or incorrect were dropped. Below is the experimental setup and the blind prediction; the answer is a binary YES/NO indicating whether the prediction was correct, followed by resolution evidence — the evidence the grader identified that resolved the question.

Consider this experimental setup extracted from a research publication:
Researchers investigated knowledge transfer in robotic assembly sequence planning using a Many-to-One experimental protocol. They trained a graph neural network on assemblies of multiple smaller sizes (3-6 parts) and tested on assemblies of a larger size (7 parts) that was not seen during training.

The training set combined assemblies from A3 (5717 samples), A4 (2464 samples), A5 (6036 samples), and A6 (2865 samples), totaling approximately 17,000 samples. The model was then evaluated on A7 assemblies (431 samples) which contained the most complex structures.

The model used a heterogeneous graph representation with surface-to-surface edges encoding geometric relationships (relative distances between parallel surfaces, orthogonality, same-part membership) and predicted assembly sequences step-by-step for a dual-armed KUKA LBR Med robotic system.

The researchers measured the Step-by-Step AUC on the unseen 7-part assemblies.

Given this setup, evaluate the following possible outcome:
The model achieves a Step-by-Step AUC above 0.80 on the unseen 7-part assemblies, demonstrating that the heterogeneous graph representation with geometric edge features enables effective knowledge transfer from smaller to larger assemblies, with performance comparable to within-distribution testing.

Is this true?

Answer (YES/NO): YES